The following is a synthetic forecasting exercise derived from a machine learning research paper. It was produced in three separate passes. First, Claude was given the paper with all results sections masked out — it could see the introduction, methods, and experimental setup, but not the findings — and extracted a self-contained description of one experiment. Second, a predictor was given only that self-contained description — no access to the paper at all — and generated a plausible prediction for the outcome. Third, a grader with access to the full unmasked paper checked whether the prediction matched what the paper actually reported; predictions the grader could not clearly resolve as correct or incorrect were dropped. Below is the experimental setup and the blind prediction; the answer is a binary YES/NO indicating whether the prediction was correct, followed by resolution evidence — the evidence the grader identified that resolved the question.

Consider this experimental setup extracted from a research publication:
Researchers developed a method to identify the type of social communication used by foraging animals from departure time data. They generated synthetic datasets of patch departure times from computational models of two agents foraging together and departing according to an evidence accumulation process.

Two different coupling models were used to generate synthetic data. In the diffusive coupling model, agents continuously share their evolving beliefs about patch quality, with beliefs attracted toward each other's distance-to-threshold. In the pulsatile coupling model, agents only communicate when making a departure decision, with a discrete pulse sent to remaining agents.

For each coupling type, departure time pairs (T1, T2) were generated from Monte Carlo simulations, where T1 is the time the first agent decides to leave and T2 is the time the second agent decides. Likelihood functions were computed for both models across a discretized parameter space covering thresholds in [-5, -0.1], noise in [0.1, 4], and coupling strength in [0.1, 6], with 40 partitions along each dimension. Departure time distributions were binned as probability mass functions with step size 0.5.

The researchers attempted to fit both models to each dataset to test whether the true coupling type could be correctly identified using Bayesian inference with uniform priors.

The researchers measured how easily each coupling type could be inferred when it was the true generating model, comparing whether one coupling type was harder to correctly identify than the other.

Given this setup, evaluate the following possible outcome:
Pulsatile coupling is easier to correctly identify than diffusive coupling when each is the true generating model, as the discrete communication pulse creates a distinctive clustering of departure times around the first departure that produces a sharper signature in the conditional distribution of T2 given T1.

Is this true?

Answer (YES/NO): NO